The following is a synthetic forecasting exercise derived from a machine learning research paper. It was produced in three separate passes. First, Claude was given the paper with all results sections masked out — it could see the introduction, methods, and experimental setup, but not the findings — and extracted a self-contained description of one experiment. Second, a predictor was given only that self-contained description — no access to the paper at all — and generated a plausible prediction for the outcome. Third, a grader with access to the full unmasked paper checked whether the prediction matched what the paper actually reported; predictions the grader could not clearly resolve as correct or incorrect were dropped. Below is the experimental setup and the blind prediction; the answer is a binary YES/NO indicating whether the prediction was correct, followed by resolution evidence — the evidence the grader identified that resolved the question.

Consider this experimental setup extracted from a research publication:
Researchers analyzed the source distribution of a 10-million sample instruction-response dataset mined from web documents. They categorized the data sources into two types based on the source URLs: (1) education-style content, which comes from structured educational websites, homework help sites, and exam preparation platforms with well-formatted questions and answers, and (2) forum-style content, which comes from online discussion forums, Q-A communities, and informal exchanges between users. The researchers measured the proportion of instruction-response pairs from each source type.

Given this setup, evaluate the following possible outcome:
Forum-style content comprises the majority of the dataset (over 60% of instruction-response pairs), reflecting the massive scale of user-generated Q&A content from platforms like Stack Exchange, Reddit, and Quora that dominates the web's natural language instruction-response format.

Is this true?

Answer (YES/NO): NO